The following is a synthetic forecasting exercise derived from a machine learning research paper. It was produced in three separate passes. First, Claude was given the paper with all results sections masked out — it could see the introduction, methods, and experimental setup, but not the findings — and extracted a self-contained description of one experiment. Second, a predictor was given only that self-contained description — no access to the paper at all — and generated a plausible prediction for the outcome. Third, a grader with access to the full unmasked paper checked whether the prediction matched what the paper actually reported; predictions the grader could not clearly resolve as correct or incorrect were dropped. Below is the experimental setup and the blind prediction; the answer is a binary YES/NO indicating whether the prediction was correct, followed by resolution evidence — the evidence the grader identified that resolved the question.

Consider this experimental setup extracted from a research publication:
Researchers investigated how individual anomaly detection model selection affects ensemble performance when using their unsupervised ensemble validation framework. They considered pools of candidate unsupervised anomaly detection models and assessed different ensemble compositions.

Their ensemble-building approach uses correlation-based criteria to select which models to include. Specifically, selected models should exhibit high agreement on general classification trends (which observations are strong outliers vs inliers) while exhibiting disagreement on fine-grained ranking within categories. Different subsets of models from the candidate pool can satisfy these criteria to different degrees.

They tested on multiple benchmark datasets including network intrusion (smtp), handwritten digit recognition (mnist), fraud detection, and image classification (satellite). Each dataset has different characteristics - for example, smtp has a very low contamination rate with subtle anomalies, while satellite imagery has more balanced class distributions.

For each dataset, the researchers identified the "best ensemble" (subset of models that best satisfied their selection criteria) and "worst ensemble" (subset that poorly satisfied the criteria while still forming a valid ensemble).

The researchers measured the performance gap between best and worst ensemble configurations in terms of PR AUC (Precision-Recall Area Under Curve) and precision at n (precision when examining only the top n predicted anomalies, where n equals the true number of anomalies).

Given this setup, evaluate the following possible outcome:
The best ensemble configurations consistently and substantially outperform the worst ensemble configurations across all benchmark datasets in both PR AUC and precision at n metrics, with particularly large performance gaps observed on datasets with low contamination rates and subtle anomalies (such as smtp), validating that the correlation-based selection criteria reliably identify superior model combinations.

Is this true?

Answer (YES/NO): YES